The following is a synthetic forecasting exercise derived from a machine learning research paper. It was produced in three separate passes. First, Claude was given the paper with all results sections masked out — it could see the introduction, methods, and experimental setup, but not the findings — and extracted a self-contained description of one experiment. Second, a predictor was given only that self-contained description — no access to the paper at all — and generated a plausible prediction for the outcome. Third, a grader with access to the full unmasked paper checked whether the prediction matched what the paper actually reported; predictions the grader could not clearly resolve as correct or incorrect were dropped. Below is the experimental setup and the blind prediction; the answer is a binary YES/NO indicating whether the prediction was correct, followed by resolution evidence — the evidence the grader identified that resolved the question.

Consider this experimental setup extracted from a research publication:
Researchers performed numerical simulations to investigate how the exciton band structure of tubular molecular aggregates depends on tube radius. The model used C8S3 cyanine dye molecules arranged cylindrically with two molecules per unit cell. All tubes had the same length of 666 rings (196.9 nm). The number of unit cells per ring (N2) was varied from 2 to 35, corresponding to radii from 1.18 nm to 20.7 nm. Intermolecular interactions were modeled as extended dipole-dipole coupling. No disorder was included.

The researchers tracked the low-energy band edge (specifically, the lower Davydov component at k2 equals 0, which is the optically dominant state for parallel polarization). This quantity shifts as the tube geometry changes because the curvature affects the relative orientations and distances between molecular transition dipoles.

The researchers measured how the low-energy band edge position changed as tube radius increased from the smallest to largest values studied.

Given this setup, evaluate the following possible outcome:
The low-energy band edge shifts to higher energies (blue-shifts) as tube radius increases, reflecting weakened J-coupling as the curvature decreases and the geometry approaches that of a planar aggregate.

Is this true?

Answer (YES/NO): YES